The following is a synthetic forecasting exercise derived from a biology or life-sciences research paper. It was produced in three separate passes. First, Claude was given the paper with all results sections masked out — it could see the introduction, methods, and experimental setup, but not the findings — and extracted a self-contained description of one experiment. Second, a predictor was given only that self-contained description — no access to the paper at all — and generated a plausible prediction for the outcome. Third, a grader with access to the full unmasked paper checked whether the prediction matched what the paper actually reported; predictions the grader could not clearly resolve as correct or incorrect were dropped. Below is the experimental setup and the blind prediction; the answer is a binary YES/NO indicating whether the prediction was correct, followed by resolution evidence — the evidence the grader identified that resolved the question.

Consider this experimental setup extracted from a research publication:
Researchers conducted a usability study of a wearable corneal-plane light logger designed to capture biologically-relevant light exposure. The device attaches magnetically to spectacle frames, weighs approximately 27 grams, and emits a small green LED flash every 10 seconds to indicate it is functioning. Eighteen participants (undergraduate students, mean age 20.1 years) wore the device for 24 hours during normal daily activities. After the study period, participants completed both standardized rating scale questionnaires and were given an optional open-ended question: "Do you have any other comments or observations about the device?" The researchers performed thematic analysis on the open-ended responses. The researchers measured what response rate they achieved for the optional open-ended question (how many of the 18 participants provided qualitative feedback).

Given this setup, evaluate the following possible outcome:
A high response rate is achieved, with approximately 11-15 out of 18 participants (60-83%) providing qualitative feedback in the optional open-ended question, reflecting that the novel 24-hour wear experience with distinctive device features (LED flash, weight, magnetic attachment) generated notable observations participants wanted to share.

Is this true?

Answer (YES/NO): YES